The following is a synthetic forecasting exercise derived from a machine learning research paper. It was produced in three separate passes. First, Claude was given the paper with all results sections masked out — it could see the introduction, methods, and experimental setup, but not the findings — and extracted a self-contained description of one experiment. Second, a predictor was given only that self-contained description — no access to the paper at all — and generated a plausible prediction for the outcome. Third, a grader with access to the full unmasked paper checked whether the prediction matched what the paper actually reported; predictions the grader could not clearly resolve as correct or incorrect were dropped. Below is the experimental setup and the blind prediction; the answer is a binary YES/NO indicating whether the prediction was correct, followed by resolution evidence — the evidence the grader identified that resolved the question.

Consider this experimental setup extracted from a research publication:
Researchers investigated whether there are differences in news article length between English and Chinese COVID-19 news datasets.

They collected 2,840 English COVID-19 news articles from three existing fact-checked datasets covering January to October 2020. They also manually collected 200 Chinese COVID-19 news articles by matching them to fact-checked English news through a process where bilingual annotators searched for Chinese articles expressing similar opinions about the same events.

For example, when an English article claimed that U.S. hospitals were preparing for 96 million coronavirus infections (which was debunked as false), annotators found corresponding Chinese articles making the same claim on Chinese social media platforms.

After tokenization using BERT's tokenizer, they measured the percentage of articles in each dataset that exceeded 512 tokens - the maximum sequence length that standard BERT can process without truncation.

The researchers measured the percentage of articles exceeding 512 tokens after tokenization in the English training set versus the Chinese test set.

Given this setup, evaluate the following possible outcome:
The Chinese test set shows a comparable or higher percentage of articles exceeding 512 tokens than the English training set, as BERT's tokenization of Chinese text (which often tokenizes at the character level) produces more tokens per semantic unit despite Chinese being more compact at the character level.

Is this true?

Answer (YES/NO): NO